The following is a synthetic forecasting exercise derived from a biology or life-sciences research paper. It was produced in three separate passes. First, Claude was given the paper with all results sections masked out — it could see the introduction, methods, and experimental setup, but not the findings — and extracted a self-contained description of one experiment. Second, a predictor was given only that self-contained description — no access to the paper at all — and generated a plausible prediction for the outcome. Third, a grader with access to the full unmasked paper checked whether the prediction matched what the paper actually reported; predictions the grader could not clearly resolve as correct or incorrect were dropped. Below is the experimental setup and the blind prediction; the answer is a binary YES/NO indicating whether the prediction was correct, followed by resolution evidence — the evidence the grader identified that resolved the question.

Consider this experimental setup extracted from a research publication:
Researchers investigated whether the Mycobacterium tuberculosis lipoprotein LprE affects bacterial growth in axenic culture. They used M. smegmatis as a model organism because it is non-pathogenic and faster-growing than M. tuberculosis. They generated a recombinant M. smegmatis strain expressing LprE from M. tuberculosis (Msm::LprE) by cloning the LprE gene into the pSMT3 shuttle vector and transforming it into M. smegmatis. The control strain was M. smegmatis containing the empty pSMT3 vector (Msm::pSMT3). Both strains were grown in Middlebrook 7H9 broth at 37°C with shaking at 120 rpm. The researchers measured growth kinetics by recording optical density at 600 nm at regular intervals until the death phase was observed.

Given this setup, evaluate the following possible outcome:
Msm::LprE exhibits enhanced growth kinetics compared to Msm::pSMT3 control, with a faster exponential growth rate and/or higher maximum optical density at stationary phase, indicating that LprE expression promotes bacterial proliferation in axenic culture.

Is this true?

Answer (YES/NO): NO